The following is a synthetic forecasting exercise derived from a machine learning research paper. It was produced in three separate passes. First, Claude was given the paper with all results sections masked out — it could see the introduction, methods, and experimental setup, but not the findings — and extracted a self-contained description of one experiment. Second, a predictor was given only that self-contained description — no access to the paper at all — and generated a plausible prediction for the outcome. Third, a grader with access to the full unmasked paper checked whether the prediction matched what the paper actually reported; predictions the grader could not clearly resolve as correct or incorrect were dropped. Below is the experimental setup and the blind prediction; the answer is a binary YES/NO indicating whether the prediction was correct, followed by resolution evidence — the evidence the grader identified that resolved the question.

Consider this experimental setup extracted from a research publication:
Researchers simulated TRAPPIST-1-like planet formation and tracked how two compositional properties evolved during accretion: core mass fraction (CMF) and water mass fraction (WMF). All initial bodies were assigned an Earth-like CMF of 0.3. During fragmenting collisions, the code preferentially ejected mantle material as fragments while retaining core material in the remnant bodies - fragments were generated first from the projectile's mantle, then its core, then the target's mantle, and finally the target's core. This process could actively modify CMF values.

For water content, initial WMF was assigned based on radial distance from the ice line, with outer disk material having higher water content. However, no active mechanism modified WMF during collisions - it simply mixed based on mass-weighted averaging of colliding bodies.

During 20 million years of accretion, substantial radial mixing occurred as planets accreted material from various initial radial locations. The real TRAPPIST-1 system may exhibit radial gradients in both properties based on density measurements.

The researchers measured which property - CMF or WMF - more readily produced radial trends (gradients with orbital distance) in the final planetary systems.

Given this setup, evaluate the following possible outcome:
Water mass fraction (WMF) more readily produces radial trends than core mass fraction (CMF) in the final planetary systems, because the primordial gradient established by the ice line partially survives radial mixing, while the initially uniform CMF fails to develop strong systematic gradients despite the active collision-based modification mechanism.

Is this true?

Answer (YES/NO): NO